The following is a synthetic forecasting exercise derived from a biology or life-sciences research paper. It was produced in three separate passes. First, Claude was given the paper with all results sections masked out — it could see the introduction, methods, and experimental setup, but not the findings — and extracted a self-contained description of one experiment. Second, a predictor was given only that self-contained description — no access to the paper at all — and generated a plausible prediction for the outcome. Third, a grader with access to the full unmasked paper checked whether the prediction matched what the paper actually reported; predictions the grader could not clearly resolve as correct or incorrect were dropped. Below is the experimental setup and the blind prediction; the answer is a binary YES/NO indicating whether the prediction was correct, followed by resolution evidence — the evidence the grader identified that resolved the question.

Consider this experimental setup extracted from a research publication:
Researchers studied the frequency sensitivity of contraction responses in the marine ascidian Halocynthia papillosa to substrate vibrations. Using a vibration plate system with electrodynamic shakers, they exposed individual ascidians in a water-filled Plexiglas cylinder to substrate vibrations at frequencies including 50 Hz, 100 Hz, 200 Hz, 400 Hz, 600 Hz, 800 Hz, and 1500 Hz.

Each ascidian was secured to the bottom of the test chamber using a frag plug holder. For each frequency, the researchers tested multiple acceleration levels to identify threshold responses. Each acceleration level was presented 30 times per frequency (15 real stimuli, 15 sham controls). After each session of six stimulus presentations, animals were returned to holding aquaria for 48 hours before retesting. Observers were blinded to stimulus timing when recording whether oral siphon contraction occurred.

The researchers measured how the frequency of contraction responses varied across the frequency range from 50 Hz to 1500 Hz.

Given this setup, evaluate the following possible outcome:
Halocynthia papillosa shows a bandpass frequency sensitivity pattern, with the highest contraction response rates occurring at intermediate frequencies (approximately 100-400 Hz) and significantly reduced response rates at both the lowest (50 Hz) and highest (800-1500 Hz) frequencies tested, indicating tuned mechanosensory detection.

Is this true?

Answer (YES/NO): NO